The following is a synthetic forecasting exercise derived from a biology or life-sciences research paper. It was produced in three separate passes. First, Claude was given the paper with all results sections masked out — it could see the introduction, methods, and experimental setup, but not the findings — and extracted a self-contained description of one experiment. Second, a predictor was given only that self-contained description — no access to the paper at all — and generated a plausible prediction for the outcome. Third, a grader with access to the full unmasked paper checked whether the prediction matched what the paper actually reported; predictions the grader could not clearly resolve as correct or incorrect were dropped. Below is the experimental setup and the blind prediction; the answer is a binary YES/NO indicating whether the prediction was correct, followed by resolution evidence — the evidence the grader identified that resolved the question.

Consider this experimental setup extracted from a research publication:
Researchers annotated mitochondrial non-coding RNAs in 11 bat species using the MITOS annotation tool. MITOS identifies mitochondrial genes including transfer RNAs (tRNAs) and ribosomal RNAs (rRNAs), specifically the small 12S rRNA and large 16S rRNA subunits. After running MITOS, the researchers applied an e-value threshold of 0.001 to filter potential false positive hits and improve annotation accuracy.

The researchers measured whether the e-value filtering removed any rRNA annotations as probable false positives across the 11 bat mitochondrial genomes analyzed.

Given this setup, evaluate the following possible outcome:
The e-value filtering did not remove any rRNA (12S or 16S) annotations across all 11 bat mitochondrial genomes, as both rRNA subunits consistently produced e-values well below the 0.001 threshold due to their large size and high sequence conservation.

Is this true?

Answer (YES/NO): NO